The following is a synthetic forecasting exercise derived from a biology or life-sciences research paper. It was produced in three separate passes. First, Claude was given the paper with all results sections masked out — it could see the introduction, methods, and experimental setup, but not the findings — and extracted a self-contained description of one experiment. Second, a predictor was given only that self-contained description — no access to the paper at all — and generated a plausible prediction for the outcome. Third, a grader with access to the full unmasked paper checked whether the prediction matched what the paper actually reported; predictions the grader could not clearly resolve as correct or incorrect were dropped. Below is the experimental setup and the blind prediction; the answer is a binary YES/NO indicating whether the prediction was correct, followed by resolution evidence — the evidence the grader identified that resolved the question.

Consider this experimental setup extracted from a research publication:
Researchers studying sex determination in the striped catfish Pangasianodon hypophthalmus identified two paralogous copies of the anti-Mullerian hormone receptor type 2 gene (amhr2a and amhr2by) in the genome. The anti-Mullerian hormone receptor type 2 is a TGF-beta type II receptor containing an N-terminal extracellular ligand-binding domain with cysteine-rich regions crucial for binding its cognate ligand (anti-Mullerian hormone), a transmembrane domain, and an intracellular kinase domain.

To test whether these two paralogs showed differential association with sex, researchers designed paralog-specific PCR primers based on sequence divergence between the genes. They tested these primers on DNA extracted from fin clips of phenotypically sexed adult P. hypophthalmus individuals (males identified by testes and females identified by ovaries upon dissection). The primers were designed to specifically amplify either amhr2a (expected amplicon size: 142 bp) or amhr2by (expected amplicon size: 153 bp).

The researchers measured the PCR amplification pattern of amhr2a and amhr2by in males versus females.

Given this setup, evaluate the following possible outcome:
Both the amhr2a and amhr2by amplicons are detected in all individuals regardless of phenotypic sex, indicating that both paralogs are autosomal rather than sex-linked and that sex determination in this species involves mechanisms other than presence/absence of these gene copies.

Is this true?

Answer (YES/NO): NO